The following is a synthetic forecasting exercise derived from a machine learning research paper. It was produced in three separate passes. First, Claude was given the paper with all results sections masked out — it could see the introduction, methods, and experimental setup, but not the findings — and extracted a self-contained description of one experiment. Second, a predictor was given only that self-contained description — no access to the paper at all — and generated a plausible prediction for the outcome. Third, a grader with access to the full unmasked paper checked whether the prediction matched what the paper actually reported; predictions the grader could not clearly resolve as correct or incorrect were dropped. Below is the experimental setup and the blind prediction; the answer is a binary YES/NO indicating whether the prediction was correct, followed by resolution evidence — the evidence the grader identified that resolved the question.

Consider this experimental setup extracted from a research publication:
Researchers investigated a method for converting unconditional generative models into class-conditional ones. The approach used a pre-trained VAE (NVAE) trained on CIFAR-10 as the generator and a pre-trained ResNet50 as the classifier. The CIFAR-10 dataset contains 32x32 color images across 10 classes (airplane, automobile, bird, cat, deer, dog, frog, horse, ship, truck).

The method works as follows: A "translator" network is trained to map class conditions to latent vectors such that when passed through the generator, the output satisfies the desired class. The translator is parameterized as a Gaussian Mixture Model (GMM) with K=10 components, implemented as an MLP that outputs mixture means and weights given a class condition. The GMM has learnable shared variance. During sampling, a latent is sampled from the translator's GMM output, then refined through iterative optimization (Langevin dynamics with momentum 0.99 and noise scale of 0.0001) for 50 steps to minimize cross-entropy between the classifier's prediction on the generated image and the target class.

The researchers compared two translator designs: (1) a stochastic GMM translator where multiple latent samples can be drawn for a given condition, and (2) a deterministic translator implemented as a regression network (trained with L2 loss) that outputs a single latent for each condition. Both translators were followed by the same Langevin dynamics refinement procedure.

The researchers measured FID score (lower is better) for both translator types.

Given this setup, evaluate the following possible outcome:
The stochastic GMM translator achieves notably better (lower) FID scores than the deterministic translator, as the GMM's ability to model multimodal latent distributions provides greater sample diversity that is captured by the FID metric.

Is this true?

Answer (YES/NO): YES